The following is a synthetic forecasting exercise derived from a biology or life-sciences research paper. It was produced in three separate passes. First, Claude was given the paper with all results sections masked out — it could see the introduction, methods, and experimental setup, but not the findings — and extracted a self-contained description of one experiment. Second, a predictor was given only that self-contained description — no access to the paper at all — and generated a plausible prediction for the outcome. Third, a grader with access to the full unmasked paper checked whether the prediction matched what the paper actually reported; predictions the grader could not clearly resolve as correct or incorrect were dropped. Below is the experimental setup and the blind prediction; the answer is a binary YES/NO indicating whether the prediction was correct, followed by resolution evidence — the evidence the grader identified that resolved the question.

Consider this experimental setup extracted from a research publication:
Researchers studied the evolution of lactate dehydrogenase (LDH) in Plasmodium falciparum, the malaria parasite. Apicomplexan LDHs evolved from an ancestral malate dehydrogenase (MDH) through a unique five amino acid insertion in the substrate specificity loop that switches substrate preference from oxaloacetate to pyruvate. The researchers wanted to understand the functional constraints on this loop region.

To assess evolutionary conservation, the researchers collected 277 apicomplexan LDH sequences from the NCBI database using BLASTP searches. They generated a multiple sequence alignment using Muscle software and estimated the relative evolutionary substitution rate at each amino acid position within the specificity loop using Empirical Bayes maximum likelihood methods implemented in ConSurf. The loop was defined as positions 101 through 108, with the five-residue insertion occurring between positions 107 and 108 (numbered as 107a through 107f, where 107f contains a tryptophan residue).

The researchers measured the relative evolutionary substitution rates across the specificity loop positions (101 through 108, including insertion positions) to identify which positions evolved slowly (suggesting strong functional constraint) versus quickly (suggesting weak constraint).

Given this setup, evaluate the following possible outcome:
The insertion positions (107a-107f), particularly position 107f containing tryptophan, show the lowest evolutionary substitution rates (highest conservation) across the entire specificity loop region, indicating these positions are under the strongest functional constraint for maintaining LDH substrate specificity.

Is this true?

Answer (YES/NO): NO